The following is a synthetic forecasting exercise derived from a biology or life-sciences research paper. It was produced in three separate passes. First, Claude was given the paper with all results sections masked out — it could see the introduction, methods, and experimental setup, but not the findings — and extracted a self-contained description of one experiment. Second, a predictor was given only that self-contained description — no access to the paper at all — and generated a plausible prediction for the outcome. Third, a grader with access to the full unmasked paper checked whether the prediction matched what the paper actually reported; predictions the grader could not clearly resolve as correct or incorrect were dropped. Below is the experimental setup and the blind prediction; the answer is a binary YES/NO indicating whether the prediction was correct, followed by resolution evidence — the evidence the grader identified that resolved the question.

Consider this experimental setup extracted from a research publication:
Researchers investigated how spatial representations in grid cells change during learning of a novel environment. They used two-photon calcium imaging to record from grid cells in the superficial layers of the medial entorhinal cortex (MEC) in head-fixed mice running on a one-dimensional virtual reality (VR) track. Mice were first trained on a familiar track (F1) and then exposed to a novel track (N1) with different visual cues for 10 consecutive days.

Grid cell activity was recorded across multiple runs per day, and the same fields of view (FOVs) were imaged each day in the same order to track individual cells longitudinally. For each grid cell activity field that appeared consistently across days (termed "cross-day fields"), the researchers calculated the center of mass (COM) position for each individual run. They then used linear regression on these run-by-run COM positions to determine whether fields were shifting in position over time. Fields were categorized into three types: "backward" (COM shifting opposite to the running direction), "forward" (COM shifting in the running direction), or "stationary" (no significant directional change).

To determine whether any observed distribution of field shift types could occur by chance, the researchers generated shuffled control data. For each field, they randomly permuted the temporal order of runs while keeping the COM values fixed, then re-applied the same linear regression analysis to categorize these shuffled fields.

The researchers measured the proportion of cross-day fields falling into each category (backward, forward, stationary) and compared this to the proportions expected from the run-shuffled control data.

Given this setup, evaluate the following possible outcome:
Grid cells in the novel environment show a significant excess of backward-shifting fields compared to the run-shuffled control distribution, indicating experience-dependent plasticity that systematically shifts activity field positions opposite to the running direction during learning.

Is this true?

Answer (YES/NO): YES